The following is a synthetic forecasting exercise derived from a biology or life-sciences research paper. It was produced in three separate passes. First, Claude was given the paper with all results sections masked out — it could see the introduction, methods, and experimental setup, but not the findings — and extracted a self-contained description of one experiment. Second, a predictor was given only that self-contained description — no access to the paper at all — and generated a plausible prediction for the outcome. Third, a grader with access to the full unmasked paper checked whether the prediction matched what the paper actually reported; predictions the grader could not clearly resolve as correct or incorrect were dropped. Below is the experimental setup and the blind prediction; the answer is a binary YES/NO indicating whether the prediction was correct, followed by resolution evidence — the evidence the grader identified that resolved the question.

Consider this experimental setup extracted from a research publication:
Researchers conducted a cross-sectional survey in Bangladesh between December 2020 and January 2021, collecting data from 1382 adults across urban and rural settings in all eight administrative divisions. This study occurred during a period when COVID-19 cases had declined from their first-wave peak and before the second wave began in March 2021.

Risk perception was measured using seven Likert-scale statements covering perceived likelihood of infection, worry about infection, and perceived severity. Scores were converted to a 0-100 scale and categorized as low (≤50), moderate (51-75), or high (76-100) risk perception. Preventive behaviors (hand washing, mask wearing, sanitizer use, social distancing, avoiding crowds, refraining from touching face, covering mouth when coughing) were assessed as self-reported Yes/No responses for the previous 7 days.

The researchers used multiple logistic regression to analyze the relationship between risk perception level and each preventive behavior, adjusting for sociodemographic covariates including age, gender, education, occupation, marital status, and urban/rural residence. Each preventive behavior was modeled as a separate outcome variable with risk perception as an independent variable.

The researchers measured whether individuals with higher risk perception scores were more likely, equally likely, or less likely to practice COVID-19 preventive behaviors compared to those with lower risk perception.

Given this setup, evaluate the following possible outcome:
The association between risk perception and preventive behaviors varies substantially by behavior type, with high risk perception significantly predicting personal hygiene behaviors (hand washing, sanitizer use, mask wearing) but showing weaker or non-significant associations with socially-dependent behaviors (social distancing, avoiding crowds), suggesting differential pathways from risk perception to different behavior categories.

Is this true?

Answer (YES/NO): NO